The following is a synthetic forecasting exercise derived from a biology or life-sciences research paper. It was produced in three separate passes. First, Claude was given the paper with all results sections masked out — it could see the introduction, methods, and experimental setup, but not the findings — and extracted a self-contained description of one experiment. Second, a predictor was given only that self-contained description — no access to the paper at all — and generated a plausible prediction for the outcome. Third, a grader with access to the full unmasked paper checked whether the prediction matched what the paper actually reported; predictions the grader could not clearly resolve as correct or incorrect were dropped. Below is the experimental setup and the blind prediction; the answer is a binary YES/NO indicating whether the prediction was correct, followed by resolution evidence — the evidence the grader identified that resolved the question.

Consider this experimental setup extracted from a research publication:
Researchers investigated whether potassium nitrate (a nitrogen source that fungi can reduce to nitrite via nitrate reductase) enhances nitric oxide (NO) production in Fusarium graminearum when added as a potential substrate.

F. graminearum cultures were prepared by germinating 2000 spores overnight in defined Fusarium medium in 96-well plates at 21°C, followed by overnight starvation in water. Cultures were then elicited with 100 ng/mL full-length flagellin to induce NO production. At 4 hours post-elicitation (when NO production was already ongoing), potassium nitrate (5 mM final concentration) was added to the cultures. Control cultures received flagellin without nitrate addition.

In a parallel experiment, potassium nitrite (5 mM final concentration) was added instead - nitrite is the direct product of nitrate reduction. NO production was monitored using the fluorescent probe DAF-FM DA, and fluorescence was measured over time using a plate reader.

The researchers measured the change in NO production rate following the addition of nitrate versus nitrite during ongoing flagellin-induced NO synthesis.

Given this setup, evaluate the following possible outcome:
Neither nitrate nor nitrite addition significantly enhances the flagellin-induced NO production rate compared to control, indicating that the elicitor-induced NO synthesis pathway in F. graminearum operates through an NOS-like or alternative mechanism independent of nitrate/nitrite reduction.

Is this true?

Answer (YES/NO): NO